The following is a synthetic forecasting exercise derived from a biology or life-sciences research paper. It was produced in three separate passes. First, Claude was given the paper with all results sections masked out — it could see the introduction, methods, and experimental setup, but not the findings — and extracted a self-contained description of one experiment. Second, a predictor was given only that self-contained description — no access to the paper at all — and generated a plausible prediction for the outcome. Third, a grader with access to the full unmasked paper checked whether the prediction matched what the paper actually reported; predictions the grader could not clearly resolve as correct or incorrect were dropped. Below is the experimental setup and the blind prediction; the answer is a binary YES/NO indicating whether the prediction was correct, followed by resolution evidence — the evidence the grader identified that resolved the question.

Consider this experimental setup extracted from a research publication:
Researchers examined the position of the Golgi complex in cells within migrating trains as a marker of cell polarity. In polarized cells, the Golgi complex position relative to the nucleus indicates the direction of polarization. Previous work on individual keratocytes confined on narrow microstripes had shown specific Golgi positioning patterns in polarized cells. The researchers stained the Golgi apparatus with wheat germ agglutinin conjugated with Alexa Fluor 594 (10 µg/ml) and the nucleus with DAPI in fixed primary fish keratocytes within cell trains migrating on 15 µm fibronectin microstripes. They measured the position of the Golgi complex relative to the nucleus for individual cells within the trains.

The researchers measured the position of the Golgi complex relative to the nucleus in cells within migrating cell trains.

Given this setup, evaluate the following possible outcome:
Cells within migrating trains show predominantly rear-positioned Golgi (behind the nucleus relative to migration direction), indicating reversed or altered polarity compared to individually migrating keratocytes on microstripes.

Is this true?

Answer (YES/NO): NO